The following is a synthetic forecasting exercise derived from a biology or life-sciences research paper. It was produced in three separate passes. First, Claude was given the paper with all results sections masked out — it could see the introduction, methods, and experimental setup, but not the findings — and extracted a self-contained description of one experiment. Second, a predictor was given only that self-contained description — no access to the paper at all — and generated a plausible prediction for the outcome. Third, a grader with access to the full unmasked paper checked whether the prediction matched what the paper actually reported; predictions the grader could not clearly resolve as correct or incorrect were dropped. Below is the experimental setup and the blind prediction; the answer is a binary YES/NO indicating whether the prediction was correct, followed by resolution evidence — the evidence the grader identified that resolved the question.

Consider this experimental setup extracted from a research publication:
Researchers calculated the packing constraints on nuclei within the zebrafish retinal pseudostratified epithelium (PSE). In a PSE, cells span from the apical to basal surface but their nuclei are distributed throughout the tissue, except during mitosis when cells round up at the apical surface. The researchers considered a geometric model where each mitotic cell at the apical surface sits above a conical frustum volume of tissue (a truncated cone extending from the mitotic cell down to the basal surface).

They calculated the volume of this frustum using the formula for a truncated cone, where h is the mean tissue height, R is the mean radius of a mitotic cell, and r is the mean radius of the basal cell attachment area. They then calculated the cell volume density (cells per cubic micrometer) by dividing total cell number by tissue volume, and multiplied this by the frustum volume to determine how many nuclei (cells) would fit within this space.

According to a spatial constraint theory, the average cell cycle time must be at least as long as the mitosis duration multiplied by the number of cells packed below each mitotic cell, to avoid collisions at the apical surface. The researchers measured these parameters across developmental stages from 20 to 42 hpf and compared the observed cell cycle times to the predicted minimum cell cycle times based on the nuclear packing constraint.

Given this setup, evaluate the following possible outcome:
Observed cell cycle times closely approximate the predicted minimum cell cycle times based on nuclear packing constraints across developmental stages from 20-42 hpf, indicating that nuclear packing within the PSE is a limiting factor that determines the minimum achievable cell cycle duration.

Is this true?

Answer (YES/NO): NO